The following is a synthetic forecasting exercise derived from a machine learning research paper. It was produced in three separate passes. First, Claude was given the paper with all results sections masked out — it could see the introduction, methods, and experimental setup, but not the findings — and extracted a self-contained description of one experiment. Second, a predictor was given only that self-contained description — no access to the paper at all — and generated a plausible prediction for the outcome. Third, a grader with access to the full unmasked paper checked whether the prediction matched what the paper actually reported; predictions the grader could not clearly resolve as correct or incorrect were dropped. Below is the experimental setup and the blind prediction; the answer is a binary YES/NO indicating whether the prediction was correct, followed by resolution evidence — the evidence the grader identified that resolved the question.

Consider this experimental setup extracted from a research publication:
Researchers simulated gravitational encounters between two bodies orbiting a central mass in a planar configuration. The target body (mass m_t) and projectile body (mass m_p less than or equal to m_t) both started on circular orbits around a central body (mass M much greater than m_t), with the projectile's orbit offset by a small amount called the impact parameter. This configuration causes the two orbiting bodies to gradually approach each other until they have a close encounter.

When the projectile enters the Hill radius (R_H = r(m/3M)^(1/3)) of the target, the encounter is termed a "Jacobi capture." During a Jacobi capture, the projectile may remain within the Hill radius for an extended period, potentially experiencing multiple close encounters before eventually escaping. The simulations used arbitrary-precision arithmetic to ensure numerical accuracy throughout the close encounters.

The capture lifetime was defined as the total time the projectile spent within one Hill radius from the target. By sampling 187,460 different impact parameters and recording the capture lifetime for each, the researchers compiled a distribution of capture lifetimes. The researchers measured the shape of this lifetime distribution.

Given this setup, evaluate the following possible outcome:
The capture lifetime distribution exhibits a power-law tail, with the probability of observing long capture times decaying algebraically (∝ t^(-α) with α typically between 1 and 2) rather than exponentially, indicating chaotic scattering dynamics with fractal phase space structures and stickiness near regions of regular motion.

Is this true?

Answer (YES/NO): NO